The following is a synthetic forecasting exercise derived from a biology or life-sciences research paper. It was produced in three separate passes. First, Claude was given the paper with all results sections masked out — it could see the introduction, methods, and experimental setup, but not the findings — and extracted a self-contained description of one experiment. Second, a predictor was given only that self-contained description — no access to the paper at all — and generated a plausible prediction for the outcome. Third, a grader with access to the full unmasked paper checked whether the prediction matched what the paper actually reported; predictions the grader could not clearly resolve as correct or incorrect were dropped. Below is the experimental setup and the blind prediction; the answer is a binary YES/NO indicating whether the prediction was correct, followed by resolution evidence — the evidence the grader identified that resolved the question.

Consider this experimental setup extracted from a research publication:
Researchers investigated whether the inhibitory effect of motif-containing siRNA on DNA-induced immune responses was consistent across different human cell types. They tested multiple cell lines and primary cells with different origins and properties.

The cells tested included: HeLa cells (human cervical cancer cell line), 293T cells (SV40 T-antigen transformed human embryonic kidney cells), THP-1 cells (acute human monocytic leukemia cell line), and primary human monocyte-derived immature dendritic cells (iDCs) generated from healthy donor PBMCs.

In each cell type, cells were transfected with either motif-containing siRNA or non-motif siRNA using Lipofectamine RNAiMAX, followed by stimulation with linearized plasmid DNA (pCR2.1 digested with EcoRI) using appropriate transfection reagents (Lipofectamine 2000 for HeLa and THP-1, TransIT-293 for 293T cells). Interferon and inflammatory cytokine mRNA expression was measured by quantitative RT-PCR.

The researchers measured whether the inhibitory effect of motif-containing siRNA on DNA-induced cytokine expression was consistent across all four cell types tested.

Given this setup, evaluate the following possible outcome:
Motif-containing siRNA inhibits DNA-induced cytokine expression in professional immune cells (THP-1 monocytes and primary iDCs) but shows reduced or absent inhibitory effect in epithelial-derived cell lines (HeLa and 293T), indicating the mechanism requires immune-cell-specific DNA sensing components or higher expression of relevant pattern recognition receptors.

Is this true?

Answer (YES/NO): NO